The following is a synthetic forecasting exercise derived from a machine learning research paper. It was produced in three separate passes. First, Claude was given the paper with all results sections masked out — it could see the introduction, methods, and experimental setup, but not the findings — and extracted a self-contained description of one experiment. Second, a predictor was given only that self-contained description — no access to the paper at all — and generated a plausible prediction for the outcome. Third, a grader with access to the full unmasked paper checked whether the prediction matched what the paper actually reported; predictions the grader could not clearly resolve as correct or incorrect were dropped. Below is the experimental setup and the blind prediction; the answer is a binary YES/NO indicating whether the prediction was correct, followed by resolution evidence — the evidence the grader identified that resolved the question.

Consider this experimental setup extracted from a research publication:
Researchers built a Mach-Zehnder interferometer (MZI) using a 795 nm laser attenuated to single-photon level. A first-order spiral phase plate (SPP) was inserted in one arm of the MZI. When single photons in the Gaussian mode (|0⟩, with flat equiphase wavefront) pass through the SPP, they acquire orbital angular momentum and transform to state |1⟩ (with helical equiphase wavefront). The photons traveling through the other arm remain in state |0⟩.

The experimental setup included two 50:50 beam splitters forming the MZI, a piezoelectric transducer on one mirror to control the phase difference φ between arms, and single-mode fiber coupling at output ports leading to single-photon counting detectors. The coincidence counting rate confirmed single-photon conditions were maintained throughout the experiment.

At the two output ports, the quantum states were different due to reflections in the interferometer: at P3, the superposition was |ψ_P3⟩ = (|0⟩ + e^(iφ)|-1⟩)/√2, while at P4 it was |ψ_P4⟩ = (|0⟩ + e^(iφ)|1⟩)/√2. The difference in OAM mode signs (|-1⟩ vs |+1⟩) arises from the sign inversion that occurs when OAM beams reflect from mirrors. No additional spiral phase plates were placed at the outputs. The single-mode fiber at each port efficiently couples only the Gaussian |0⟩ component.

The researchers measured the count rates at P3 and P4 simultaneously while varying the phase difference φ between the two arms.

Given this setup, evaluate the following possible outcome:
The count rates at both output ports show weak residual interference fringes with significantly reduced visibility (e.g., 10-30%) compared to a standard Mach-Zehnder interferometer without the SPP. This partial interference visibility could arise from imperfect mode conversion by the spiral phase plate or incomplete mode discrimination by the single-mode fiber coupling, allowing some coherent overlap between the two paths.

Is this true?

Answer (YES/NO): NO